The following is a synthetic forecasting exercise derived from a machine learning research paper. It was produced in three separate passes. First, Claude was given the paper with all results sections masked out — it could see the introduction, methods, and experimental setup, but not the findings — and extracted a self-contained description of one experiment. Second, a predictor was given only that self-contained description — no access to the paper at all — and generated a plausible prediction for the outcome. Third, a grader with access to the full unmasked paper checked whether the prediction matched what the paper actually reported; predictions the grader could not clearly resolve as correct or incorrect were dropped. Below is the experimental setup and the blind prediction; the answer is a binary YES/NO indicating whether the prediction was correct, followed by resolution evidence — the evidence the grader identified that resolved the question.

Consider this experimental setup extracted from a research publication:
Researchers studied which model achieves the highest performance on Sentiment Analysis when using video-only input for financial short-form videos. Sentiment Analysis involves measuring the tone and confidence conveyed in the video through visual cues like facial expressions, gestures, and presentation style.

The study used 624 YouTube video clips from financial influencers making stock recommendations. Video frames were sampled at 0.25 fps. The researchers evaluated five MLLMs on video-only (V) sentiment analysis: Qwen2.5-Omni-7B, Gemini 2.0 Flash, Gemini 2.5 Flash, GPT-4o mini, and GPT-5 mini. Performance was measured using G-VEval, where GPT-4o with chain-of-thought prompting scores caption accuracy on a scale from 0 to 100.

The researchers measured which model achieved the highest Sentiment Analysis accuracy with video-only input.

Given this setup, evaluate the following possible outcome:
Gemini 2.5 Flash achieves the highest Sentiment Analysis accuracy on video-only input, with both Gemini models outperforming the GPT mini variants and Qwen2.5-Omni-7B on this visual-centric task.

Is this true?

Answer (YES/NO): NO